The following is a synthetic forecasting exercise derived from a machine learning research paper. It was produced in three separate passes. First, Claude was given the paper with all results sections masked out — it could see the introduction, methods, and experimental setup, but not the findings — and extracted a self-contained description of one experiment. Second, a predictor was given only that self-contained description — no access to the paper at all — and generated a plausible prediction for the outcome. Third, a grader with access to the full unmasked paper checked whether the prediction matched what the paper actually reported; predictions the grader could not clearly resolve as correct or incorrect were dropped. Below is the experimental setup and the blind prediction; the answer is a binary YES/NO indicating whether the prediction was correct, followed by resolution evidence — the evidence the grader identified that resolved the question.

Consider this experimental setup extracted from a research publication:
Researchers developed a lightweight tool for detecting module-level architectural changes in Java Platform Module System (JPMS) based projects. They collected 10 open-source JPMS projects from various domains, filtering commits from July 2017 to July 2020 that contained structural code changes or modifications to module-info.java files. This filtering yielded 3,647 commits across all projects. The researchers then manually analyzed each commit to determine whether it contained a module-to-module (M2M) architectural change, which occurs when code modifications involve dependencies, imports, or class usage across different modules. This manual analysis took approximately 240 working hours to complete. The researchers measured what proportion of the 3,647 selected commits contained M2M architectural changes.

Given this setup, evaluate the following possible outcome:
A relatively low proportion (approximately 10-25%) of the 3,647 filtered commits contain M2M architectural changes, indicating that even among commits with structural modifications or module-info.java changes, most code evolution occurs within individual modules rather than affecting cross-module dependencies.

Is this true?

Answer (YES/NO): NO